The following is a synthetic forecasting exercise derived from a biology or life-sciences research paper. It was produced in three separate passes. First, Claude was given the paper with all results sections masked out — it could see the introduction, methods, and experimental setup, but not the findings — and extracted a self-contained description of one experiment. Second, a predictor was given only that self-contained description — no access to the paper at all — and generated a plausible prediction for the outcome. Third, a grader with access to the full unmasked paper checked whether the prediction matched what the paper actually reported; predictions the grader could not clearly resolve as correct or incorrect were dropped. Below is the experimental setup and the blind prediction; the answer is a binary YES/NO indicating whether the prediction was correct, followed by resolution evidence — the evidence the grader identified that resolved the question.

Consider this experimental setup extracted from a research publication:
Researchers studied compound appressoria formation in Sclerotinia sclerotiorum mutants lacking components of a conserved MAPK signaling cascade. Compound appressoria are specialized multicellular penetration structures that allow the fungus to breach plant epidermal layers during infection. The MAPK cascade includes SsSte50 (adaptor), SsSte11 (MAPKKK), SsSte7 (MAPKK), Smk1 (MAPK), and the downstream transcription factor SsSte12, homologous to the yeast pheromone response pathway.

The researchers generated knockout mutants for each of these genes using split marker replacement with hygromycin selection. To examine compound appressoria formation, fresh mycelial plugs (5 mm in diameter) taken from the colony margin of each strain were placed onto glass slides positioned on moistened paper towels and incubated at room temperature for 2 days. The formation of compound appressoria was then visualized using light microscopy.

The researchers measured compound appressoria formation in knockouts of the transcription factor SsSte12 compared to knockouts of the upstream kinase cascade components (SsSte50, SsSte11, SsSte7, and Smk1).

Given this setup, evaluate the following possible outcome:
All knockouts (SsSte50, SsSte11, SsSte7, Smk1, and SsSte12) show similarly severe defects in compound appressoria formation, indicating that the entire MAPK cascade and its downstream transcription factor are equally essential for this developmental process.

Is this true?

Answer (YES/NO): NO